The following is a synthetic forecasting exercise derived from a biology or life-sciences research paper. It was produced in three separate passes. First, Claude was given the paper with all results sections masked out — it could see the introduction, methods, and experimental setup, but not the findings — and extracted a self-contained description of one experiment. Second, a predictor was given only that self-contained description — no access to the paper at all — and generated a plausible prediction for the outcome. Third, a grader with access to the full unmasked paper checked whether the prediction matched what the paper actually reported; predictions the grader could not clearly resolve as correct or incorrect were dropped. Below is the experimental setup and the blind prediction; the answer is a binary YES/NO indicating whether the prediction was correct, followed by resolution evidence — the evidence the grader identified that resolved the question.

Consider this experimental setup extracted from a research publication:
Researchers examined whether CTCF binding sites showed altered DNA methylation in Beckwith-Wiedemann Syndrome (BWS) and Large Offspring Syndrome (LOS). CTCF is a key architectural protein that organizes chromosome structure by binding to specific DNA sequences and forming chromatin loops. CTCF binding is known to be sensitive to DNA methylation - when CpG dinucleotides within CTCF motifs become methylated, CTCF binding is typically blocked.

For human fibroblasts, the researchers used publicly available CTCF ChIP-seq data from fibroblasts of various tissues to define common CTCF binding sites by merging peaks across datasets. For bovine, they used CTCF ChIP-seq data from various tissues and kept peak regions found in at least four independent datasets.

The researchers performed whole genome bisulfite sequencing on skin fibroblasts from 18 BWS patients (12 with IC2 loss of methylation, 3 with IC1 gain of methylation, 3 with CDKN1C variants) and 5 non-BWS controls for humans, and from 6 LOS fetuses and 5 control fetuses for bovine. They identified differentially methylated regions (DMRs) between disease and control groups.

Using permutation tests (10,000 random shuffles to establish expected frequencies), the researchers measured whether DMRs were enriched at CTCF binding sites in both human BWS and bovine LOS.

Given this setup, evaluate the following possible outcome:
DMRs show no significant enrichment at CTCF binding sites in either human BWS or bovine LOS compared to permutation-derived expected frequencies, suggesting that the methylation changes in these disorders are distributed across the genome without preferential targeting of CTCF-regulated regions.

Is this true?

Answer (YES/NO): NO